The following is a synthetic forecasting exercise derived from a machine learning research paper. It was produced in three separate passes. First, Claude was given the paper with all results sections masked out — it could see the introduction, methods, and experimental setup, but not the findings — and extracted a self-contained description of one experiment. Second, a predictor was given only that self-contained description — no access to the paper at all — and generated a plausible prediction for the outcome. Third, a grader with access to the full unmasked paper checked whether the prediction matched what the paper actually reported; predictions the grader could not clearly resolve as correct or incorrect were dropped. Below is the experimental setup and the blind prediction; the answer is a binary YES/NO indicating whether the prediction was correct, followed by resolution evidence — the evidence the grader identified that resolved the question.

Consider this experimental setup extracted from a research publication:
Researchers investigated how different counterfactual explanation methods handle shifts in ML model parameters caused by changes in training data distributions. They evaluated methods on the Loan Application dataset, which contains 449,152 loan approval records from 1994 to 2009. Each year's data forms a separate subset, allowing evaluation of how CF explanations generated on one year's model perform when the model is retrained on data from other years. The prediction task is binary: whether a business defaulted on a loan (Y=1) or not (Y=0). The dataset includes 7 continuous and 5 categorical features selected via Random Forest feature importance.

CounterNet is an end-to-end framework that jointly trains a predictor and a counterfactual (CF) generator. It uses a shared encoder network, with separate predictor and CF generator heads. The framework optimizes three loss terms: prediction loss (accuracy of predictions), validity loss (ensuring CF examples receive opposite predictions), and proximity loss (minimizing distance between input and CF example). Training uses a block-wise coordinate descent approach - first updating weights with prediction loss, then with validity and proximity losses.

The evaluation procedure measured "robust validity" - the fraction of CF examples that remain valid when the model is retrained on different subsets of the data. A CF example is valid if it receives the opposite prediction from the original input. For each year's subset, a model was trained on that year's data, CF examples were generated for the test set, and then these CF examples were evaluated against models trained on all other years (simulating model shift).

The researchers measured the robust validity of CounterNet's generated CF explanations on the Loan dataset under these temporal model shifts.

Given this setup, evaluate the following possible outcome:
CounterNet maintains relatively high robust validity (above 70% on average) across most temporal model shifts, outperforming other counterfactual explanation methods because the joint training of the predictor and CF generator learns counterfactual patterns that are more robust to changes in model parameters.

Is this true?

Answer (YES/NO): NO